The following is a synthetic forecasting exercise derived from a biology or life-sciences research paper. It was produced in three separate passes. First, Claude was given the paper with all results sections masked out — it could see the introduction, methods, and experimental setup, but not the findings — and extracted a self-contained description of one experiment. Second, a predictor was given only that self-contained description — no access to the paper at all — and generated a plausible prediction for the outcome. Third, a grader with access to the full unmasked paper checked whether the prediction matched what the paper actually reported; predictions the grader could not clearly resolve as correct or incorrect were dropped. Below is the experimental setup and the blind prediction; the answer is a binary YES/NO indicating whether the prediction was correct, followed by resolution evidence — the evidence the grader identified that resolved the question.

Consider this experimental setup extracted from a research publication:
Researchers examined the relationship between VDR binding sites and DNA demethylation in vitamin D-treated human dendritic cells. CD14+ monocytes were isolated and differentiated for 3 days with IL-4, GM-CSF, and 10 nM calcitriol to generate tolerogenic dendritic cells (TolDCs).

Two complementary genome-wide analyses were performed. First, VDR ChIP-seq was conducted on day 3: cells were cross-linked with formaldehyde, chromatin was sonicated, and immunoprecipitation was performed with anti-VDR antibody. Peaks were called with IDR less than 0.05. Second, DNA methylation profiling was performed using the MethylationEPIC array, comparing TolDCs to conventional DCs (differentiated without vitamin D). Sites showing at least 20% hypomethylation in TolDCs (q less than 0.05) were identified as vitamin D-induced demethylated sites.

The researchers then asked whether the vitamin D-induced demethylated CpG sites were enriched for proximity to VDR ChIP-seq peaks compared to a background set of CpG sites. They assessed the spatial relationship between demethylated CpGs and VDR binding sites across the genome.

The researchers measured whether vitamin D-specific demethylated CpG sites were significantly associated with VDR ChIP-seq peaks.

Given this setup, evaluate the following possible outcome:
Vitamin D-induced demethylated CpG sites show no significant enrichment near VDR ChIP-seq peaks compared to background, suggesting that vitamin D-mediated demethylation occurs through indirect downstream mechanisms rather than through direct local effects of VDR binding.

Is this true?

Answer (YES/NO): NO